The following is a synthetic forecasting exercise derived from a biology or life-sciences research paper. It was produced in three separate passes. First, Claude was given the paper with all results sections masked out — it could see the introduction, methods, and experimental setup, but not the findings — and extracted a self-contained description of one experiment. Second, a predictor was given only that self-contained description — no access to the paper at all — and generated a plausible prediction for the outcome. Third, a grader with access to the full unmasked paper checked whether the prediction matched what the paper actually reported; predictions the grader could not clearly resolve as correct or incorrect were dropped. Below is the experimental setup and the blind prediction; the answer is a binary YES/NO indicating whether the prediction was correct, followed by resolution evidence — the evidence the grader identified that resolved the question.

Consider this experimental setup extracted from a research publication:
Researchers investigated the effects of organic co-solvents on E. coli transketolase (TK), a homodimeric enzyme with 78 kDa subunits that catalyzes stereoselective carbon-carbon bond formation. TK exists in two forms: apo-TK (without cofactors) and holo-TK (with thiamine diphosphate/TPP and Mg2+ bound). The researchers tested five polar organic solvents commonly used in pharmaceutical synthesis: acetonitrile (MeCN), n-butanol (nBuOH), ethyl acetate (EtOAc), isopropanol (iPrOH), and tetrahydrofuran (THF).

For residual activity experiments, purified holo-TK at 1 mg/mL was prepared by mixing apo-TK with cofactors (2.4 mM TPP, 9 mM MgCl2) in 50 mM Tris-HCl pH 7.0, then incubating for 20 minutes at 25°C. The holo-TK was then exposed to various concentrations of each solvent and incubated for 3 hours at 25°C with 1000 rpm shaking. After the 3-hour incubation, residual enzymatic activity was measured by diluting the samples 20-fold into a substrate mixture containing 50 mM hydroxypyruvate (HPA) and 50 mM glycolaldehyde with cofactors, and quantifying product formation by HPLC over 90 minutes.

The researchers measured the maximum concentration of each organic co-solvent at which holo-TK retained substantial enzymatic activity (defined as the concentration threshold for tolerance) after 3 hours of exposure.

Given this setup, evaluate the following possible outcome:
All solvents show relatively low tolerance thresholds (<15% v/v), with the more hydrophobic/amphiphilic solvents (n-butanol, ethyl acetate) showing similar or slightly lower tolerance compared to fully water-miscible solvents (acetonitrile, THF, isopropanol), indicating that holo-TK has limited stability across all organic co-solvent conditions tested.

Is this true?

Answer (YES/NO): NO